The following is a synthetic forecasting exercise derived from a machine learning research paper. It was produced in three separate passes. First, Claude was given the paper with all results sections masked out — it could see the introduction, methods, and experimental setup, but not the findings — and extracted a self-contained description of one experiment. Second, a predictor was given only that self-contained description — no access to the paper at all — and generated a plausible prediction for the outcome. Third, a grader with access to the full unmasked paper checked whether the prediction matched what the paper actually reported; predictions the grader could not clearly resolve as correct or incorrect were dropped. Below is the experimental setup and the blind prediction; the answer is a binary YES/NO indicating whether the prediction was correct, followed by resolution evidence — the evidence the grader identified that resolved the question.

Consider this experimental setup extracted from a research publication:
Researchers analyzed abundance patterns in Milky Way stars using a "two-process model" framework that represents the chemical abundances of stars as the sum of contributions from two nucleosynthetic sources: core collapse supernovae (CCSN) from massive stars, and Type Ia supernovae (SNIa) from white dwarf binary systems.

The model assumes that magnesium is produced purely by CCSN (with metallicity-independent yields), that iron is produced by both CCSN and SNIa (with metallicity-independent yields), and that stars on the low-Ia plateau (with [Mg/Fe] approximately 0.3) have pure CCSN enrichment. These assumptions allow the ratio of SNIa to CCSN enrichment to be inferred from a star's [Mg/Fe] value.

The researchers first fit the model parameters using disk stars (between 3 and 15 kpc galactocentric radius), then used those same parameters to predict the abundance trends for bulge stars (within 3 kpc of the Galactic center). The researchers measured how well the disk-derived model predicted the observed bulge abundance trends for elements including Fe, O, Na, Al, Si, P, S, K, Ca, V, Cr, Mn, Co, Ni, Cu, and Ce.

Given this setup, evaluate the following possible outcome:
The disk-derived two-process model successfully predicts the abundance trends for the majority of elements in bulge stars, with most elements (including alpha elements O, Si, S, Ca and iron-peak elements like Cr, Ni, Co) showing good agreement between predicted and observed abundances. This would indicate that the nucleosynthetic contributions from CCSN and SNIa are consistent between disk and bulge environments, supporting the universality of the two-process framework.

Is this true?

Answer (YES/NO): YES